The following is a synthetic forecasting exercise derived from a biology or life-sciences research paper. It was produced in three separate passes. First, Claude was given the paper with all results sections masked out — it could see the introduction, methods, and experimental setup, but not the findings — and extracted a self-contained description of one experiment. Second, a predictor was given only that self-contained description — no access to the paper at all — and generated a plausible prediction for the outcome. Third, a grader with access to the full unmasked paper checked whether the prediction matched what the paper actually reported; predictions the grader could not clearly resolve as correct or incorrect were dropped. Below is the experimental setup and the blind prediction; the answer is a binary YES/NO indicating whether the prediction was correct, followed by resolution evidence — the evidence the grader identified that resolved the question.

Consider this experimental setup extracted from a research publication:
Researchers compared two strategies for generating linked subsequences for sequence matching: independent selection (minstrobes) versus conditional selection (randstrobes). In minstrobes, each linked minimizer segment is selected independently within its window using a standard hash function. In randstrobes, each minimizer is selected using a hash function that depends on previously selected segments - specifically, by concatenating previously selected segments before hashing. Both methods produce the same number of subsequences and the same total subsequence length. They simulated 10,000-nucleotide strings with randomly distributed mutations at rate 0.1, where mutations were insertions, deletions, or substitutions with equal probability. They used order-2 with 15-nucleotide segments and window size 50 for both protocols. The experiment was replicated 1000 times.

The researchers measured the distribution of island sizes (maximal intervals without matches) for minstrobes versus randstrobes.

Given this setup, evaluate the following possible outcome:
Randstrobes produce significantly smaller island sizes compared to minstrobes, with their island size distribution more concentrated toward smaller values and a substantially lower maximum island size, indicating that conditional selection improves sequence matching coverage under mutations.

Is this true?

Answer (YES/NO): YES